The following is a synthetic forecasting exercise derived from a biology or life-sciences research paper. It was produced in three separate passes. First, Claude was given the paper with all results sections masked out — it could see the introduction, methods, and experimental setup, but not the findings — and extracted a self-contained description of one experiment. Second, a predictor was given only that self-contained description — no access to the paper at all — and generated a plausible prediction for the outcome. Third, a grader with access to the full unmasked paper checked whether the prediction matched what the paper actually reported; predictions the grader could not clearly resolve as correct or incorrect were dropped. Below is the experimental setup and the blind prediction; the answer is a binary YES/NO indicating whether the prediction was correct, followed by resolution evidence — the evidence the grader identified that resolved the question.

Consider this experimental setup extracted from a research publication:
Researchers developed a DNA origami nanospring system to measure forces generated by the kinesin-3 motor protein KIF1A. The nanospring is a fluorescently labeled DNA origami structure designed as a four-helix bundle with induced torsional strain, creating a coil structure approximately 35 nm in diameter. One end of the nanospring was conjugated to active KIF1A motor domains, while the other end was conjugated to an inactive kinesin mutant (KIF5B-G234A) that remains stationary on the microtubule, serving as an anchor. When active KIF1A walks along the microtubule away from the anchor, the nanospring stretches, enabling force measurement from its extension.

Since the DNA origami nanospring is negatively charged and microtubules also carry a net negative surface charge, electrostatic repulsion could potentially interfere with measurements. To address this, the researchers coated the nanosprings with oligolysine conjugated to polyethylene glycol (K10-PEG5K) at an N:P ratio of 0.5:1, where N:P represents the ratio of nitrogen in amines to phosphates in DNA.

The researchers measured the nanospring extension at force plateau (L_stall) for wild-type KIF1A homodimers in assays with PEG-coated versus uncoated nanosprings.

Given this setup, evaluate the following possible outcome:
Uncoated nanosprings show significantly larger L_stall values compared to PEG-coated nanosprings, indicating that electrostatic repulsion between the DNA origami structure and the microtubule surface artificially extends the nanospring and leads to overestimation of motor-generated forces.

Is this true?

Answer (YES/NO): NO